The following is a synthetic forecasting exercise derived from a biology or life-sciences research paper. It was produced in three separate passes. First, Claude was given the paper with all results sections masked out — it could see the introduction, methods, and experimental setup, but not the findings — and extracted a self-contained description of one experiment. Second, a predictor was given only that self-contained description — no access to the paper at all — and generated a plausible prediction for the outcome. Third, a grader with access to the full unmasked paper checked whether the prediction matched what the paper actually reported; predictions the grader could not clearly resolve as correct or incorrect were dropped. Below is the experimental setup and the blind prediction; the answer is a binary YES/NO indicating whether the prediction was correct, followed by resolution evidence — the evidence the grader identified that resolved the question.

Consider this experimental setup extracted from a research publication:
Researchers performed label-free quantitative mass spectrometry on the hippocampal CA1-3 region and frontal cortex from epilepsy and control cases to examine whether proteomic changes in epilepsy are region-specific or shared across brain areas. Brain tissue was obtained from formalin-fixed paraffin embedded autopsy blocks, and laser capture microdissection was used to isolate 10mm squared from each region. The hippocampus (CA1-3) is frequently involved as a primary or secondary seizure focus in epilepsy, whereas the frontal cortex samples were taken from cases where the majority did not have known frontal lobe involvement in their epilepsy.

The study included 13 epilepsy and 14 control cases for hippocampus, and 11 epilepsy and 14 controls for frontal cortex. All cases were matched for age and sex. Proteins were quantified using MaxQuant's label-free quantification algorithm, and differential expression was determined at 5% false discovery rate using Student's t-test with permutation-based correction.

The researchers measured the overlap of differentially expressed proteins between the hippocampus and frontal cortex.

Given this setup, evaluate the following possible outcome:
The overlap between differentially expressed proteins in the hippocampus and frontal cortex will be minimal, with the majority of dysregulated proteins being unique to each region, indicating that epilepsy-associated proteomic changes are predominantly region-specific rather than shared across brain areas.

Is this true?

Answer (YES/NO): NO